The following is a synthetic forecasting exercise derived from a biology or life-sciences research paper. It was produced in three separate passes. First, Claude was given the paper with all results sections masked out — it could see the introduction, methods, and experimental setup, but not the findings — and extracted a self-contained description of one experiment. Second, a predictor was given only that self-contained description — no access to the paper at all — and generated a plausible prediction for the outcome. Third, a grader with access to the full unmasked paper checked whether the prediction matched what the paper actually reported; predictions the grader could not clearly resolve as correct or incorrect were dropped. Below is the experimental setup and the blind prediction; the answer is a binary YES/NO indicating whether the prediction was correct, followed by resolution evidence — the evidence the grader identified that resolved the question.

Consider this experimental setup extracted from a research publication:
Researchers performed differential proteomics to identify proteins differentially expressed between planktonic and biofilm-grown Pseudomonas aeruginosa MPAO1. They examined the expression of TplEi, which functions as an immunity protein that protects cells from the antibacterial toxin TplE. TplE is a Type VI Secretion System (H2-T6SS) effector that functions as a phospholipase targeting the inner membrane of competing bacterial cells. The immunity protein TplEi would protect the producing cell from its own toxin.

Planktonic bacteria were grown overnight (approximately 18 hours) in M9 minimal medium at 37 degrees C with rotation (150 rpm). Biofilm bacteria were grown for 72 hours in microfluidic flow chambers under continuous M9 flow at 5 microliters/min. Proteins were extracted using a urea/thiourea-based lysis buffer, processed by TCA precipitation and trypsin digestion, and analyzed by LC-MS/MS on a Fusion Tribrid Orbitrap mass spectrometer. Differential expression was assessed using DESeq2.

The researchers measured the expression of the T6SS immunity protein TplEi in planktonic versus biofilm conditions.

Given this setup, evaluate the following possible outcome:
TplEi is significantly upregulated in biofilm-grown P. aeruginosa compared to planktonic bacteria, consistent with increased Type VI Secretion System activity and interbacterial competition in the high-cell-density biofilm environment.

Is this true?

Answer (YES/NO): YES